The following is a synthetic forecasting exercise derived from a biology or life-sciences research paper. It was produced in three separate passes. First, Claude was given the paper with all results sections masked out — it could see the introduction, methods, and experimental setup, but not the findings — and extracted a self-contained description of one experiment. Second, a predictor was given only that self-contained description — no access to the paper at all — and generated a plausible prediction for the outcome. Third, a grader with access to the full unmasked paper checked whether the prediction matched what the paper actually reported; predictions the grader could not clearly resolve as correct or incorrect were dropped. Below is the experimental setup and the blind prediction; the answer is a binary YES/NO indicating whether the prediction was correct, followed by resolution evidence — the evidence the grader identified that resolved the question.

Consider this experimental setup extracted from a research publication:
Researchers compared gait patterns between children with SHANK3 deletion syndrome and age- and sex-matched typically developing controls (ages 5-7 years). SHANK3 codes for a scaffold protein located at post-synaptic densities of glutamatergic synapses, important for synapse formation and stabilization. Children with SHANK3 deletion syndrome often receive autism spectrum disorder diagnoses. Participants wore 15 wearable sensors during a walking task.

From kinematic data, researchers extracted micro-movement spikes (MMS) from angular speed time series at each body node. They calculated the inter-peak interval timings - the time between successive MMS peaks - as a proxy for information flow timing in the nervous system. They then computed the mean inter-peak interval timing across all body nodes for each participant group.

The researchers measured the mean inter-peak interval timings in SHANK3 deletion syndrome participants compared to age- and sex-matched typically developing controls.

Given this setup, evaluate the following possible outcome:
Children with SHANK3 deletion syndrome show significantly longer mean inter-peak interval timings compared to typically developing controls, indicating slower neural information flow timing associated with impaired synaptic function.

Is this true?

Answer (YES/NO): NO